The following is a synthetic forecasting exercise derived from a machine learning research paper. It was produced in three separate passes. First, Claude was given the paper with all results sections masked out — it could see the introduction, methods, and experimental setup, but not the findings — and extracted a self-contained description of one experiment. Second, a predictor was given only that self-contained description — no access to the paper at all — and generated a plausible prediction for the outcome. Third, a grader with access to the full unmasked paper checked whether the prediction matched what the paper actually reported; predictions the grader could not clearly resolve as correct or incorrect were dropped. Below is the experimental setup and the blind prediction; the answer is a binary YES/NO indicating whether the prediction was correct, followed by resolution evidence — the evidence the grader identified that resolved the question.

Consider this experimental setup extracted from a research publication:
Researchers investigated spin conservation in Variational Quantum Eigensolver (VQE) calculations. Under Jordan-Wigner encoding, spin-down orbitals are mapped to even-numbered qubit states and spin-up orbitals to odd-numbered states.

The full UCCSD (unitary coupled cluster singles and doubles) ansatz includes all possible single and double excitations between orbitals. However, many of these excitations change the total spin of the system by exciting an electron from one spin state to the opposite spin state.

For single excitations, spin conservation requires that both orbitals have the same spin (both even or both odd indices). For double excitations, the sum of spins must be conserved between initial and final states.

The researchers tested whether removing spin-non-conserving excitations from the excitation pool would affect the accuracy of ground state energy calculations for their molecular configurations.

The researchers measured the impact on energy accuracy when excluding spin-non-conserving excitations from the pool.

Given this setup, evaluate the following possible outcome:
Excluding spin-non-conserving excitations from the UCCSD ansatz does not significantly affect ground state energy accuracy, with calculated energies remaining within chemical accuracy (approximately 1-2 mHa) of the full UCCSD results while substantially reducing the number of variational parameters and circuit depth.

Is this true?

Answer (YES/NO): NO